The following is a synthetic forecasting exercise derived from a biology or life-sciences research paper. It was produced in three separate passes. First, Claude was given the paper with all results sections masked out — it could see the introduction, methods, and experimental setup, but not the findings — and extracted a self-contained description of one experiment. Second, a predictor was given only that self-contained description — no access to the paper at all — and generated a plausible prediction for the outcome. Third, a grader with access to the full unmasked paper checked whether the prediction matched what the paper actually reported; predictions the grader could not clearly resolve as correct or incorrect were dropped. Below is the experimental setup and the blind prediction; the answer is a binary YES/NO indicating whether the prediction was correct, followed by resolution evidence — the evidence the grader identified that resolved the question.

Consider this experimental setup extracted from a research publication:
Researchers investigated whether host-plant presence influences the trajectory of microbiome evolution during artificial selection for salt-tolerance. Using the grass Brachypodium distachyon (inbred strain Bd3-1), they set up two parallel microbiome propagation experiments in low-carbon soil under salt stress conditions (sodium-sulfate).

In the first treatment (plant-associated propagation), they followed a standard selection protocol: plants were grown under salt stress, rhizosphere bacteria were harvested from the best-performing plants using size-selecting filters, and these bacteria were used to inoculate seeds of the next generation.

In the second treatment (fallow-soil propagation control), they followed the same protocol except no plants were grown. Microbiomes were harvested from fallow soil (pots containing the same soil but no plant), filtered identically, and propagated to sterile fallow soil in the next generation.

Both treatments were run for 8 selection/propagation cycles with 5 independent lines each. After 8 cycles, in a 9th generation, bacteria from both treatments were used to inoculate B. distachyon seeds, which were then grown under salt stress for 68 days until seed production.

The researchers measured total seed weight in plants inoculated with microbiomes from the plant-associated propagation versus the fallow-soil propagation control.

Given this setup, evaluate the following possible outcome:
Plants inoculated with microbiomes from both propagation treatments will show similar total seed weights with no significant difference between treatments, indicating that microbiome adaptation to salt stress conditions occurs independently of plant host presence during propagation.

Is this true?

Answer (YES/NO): NO